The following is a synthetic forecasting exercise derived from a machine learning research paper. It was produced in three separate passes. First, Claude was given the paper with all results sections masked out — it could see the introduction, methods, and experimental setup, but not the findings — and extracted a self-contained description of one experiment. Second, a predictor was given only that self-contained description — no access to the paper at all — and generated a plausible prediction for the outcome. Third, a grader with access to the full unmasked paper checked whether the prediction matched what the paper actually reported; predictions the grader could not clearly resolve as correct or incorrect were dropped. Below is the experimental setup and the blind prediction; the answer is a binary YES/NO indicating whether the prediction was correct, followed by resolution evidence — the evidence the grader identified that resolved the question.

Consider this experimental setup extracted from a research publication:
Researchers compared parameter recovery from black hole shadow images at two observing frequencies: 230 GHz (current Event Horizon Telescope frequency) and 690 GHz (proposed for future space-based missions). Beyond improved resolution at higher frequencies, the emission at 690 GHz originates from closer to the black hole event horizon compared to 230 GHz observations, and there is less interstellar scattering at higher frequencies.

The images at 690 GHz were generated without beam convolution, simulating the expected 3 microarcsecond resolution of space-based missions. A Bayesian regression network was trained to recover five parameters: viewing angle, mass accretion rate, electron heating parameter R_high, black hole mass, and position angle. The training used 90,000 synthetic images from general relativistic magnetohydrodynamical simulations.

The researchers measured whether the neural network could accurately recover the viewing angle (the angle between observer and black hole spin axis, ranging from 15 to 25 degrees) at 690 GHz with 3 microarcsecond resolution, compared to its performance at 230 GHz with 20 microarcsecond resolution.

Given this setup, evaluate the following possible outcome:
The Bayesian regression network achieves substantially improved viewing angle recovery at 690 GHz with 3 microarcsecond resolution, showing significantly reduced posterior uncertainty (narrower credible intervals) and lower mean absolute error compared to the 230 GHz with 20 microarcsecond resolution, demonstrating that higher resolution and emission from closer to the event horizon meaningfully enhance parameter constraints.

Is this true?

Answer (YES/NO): YES